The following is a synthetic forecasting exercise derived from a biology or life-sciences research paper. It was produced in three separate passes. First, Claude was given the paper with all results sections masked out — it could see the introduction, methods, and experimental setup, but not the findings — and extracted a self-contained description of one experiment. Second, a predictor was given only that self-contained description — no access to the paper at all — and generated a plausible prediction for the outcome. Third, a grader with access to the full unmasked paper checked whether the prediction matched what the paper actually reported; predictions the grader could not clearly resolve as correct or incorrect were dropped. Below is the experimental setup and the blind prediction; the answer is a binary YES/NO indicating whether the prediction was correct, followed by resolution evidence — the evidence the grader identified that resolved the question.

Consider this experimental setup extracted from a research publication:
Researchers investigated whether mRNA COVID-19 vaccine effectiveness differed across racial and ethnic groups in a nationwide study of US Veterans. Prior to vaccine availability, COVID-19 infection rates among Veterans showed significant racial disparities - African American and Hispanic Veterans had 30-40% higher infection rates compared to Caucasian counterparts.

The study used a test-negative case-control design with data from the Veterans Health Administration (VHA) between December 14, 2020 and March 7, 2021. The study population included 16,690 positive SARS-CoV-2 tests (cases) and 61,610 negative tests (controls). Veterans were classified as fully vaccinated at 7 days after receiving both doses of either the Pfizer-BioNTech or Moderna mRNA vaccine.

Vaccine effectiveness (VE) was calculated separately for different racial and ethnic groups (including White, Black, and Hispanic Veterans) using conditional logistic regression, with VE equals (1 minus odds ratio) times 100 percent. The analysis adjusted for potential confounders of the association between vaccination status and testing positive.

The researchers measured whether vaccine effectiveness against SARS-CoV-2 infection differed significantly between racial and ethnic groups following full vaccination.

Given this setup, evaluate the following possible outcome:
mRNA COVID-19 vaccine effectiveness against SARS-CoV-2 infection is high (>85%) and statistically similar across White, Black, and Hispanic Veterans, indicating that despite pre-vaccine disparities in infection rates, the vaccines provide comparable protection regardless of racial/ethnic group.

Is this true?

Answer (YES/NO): YES